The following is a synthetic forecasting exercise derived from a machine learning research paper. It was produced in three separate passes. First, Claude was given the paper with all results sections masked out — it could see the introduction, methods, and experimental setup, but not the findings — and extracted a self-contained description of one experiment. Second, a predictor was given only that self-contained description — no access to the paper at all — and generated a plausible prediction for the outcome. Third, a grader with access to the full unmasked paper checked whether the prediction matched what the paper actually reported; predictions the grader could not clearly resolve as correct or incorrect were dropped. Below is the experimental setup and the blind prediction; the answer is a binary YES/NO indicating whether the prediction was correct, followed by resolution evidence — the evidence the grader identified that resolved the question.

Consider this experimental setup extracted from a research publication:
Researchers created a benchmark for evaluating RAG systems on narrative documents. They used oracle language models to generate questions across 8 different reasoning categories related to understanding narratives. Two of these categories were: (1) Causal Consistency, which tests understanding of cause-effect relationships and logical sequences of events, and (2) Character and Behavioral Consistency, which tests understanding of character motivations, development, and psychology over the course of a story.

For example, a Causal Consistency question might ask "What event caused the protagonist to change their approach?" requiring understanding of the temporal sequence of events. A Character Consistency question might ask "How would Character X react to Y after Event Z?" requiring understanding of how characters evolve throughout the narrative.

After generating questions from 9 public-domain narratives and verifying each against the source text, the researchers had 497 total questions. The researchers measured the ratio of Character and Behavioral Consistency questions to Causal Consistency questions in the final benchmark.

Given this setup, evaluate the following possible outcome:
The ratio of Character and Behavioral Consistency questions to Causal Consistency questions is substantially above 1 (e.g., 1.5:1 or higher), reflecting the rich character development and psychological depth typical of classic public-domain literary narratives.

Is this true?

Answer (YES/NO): YES